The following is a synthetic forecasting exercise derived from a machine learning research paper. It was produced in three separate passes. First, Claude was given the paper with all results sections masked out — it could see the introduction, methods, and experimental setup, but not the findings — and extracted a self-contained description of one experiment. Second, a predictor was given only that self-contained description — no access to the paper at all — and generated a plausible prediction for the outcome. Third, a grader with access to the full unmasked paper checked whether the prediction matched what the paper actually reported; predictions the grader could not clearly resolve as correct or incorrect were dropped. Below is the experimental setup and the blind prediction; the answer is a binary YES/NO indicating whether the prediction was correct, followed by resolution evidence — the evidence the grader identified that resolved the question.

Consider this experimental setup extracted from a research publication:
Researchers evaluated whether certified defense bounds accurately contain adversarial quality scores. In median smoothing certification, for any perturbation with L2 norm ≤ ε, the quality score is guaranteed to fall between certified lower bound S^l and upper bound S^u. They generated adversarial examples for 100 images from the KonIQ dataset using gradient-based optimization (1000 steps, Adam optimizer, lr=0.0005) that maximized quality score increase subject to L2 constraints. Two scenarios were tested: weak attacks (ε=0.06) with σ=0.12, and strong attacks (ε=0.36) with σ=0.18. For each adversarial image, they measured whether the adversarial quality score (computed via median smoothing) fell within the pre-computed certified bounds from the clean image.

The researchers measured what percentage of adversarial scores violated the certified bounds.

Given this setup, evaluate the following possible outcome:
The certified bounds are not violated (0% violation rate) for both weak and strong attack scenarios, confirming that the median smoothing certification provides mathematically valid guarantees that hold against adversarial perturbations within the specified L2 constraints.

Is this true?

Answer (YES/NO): YES